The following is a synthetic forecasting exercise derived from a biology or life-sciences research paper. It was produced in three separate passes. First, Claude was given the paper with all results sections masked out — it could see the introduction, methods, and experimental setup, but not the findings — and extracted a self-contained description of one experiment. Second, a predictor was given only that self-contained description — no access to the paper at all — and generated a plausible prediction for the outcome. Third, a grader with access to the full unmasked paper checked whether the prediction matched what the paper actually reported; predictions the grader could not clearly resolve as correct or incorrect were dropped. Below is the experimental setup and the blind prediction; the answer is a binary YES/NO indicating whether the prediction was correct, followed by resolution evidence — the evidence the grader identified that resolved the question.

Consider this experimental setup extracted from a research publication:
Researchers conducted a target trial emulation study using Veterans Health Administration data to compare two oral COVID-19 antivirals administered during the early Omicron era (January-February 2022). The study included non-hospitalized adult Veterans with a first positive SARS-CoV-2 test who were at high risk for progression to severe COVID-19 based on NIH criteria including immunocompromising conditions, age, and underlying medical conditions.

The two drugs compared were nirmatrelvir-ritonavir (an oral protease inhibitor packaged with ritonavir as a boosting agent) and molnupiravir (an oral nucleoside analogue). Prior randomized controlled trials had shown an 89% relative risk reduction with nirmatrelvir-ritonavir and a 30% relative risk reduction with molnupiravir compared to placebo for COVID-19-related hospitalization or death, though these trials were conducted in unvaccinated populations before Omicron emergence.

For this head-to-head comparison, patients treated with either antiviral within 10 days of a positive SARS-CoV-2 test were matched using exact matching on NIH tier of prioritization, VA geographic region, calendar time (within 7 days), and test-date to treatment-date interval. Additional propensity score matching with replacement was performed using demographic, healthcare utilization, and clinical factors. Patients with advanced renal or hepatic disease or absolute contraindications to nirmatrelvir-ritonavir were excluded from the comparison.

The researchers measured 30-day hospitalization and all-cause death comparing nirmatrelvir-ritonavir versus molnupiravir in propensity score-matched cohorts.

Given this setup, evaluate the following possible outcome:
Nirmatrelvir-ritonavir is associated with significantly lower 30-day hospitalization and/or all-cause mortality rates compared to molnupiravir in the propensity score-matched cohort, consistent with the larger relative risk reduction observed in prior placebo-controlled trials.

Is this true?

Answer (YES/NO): NO